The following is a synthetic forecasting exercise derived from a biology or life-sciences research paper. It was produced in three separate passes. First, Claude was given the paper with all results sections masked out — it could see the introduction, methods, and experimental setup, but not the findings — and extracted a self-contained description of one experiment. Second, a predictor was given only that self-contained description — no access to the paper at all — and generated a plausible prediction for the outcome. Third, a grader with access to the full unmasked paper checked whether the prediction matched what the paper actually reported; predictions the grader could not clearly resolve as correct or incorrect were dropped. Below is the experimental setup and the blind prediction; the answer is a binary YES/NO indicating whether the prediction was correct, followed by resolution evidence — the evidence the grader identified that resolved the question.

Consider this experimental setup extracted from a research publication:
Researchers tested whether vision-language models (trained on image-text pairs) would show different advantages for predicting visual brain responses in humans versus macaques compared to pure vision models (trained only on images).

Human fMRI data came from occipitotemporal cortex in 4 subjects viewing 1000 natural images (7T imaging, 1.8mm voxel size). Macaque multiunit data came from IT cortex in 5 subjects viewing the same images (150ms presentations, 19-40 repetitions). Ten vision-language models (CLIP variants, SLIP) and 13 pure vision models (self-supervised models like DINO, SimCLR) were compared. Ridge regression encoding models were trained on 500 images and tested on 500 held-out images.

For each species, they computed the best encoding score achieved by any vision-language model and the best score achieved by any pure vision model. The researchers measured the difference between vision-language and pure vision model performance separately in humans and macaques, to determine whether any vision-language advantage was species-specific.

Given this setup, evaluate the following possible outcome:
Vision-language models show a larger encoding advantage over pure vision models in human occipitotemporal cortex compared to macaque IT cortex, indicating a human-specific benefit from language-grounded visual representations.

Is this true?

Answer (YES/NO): NO